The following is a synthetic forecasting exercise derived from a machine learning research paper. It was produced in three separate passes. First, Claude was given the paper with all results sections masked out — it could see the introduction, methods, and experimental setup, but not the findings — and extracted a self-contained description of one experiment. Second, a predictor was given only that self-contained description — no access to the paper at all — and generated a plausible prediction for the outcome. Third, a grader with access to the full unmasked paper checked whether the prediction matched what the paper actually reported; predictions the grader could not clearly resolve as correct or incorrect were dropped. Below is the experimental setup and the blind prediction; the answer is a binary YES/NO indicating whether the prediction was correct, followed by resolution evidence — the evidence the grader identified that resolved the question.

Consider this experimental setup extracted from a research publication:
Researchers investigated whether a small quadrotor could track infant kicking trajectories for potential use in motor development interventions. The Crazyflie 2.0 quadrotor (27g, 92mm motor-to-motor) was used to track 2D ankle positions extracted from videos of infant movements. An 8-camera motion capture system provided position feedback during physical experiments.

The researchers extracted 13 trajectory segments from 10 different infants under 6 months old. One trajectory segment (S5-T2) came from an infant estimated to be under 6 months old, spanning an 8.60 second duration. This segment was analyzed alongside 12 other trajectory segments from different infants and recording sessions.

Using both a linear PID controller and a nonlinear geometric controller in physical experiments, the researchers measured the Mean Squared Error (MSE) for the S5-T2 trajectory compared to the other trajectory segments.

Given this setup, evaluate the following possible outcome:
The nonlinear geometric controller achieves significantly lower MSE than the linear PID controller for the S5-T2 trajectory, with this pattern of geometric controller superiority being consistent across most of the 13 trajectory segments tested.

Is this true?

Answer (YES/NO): YES